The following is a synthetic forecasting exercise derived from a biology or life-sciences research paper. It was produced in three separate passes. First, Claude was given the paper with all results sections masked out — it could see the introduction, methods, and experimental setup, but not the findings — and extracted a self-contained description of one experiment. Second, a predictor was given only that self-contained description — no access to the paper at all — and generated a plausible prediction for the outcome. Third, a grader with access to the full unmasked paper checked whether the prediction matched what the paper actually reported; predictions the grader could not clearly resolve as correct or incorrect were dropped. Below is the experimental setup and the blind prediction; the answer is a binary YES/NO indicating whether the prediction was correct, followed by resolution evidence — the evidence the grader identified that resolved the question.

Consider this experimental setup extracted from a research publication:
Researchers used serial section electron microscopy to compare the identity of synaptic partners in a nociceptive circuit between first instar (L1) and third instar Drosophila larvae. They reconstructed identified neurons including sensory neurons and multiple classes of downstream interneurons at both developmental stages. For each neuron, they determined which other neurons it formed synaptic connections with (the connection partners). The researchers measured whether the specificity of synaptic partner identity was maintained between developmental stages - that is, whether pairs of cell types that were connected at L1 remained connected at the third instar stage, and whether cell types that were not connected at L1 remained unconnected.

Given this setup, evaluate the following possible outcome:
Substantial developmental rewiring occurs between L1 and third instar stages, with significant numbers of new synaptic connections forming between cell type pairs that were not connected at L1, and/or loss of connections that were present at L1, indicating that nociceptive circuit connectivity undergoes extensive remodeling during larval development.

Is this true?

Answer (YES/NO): NO